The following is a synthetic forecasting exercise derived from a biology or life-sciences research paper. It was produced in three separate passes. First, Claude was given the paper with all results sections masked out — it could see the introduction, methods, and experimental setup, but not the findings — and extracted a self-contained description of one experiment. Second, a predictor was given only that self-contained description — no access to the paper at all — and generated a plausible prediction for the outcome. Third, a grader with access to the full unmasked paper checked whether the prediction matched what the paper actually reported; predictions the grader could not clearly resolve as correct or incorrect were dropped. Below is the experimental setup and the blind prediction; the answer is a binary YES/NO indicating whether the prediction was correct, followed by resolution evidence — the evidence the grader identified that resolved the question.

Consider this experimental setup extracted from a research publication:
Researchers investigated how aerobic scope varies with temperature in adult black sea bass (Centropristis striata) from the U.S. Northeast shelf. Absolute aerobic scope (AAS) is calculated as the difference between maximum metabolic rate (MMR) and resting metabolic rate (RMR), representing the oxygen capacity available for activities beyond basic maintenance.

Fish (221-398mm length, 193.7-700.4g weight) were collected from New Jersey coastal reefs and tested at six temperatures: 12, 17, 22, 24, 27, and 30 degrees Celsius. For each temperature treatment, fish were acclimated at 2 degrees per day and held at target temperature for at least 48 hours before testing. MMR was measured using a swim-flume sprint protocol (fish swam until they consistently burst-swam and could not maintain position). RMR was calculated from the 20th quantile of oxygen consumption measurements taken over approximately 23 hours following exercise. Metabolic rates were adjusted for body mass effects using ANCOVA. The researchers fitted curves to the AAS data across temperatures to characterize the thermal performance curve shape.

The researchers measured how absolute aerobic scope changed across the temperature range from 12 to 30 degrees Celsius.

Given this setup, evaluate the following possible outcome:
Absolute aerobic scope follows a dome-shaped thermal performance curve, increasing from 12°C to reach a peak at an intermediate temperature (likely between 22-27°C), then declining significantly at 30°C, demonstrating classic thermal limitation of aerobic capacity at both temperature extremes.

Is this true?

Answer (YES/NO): YES